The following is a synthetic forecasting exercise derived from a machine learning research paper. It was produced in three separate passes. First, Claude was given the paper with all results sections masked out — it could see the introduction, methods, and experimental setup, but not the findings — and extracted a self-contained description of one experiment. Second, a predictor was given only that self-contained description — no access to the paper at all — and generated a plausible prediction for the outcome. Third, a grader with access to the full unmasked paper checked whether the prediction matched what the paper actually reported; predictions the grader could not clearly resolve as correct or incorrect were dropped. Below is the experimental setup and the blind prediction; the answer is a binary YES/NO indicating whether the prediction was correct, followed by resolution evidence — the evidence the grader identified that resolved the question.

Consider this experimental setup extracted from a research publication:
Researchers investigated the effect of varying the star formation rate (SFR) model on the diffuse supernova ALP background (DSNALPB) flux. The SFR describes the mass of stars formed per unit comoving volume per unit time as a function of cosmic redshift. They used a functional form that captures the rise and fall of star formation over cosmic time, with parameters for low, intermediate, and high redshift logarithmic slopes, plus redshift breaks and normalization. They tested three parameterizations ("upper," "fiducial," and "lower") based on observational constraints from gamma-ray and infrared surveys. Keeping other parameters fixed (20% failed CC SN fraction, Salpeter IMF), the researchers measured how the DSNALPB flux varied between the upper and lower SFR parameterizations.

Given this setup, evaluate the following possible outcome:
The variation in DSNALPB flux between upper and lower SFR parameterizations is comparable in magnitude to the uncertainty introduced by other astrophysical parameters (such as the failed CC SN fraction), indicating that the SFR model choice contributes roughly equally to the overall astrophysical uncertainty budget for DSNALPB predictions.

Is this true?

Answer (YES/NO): NO